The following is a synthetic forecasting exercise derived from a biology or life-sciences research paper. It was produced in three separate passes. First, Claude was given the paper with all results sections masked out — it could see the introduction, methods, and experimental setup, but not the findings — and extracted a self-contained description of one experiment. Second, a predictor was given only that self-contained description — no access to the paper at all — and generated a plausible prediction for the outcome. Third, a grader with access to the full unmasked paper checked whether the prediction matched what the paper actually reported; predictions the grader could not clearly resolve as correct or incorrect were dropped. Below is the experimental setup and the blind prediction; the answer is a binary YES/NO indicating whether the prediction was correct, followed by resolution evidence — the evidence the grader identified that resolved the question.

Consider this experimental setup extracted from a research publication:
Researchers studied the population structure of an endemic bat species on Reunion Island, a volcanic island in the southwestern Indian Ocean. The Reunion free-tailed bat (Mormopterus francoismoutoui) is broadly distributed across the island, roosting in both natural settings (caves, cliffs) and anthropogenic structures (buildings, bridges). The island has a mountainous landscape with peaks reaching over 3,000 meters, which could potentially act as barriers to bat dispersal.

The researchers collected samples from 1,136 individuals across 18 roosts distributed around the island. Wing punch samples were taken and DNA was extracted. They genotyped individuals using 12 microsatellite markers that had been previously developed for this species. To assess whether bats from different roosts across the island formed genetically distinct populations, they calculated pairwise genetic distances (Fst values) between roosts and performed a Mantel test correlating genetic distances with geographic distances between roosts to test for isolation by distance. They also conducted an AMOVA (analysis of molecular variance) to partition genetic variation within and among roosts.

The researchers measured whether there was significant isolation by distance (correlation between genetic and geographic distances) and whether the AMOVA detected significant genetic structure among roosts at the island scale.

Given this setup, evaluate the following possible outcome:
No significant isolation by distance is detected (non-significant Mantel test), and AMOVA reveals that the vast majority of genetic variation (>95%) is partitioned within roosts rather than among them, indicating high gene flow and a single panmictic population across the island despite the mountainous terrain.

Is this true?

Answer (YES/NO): YES